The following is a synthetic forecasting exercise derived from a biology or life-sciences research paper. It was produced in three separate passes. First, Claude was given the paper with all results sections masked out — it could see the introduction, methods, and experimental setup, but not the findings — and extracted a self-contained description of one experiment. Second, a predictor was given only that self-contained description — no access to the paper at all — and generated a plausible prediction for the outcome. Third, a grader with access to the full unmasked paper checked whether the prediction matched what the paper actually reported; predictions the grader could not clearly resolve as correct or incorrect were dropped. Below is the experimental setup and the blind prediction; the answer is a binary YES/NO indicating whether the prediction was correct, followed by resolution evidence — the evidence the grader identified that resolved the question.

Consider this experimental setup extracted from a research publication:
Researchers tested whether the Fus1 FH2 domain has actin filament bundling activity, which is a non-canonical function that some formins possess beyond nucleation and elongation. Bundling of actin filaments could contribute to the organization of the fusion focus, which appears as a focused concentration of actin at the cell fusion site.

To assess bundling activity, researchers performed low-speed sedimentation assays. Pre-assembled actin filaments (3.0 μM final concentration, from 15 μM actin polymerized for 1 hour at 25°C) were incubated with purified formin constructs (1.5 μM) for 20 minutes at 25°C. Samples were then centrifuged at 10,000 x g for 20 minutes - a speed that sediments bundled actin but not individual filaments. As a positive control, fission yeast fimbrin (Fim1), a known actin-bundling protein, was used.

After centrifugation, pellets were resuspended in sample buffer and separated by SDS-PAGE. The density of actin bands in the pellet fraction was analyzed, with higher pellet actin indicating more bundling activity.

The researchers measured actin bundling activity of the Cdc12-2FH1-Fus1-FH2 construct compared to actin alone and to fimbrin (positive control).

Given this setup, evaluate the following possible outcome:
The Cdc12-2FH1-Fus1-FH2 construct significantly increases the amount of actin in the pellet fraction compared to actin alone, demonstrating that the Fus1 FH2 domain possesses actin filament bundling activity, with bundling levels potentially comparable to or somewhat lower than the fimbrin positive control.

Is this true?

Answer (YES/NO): YES